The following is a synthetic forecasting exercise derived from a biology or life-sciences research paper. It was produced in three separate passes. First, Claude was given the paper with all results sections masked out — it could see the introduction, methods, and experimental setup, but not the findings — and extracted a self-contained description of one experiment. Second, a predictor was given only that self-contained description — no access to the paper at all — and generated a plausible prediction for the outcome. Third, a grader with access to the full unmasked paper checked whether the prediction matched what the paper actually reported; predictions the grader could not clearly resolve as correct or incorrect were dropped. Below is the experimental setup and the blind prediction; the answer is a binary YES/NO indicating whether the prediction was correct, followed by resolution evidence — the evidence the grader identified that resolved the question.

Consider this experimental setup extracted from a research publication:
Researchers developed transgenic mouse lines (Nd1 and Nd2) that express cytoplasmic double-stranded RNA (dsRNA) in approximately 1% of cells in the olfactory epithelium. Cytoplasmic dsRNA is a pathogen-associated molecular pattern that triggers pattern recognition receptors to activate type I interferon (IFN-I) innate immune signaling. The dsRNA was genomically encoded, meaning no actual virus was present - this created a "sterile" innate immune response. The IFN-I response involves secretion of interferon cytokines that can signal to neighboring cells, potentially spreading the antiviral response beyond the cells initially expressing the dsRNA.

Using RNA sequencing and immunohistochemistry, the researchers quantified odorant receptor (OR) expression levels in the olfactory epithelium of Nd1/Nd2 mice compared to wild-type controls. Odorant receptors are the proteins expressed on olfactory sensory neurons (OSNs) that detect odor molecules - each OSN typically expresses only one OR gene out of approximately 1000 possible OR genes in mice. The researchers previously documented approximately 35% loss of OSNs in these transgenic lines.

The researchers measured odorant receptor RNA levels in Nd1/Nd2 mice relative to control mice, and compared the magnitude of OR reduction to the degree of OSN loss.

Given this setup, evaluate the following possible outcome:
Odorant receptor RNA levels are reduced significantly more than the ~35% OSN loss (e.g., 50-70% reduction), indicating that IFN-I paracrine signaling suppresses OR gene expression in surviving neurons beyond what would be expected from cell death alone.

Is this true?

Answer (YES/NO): YES